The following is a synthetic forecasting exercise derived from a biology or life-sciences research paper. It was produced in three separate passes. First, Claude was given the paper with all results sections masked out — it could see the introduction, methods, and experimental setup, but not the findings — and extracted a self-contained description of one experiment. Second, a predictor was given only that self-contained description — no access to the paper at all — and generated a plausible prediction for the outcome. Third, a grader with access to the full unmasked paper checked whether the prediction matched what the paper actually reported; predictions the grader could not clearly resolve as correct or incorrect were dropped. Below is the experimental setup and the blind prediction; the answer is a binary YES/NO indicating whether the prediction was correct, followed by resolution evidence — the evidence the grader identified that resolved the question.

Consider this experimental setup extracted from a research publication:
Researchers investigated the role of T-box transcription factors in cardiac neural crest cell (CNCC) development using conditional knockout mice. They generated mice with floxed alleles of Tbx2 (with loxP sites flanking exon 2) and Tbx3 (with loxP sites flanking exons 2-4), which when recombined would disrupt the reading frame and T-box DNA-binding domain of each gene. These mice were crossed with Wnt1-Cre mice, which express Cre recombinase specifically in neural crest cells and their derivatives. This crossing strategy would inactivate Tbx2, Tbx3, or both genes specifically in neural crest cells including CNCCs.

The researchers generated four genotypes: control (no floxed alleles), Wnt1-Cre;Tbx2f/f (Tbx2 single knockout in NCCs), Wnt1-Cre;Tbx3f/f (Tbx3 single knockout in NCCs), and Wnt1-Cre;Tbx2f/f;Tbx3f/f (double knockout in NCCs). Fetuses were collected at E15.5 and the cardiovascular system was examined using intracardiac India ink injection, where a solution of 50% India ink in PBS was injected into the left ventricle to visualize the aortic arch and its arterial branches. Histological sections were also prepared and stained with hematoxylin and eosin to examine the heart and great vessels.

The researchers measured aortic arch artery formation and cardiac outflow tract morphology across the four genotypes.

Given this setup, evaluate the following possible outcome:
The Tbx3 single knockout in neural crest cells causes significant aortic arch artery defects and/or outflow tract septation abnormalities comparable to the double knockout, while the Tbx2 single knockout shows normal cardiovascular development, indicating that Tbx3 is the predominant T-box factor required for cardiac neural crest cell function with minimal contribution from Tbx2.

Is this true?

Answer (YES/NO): NO